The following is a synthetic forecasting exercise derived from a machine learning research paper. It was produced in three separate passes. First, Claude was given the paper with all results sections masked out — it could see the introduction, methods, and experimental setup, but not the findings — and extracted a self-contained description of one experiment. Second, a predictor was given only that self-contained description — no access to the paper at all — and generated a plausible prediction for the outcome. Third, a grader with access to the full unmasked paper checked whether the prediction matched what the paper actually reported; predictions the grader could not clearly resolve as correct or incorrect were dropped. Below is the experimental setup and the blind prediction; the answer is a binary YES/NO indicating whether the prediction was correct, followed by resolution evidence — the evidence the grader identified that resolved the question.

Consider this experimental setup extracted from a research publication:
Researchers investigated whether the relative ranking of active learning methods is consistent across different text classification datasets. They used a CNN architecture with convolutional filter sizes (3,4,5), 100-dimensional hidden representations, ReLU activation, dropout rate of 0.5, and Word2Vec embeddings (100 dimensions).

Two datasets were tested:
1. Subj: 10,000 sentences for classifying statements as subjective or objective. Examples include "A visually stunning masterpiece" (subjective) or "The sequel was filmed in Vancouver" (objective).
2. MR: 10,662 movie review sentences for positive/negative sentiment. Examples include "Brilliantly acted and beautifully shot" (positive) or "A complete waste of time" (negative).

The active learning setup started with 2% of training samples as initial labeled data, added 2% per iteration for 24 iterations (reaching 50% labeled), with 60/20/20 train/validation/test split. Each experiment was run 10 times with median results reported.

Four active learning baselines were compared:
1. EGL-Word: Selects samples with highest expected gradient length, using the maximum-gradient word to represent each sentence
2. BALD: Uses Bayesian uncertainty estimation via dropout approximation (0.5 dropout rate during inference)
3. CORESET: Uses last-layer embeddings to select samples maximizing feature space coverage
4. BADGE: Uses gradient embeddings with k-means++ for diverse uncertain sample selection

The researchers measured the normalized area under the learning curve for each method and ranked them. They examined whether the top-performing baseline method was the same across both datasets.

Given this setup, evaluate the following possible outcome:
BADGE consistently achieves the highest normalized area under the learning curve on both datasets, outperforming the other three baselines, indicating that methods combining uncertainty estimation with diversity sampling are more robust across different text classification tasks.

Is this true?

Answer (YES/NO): NO